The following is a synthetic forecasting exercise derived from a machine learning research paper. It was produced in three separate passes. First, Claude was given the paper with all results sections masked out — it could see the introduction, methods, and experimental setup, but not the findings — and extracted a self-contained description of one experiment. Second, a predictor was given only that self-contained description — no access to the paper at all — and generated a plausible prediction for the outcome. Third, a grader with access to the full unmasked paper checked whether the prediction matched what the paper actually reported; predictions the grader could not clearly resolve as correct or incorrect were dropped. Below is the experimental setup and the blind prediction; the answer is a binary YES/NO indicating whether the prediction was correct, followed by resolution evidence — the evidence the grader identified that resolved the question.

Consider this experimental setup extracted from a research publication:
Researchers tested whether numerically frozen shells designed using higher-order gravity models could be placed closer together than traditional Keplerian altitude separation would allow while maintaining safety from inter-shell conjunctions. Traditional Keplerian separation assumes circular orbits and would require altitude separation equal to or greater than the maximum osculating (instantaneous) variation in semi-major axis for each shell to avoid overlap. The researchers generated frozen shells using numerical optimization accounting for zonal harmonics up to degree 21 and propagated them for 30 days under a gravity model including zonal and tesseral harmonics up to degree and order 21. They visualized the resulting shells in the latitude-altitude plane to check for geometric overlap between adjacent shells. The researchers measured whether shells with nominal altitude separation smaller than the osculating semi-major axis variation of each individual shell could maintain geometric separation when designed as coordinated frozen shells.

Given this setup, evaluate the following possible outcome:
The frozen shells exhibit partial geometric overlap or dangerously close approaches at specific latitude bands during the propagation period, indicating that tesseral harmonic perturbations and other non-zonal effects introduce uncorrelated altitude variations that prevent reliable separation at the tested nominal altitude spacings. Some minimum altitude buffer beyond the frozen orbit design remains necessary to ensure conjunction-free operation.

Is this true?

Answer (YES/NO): NO